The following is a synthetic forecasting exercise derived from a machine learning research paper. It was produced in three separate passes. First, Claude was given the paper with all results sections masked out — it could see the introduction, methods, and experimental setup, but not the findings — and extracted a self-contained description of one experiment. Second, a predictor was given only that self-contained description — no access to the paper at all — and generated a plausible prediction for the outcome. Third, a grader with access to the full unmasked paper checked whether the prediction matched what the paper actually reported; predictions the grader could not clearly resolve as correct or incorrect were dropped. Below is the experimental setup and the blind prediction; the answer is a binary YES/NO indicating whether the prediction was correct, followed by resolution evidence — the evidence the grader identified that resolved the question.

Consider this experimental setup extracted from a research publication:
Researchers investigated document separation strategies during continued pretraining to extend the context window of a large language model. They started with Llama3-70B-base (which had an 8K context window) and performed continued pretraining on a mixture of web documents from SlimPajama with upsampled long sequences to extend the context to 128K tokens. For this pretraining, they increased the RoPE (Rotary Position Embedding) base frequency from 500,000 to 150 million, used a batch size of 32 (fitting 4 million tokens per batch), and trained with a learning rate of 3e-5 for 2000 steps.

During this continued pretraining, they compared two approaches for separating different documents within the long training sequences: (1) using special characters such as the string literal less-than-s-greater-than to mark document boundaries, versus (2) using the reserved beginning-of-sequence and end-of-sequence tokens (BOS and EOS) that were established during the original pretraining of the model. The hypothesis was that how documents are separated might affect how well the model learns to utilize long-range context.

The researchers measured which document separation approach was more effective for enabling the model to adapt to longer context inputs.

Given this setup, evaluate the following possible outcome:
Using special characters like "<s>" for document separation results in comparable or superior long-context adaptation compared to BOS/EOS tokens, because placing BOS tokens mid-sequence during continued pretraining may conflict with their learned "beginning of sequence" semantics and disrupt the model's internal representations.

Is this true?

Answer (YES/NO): YES